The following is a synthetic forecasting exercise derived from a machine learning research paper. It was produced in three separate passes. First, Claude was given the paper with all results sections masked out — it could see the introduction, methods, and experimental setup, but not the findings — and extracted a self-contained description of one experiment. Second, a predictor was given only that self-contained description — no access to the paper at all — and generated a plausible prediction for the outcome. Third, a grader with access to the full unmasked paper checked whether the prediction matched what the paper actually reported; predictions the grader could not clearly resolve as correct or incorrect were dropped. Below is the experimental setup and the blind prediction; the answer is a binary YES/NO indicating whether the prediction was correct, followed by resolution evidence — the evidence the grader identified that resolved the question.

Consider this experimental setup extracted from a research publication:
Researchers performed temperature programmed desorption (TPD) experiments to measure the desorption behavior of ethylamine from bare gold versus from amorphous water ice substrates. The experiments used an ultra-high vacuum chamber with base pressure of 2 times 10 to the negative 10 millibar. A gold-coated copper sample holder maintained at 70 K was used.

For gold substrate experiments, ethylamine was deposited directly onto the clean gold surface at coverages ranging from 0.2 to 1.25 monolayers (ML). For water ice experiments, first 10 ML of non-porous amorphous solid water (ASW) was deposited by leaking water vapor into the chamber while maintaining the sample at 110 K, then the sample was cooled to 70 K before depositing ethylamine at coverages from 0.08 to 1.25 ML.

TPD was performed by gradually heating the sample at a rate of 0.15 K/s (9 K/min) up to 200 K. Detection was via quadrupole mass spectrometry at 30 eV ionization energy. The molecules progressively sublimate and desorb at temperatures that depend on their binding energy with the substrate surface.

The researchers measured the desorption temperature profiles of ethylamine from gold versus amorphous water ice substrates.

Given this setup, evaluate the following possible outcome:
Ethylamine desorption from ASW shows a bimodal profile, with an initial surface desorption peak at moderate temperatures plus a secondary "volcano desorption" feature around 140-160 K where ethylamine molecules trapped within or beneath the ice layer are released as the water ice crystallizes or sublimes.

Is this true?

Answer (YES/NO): NO